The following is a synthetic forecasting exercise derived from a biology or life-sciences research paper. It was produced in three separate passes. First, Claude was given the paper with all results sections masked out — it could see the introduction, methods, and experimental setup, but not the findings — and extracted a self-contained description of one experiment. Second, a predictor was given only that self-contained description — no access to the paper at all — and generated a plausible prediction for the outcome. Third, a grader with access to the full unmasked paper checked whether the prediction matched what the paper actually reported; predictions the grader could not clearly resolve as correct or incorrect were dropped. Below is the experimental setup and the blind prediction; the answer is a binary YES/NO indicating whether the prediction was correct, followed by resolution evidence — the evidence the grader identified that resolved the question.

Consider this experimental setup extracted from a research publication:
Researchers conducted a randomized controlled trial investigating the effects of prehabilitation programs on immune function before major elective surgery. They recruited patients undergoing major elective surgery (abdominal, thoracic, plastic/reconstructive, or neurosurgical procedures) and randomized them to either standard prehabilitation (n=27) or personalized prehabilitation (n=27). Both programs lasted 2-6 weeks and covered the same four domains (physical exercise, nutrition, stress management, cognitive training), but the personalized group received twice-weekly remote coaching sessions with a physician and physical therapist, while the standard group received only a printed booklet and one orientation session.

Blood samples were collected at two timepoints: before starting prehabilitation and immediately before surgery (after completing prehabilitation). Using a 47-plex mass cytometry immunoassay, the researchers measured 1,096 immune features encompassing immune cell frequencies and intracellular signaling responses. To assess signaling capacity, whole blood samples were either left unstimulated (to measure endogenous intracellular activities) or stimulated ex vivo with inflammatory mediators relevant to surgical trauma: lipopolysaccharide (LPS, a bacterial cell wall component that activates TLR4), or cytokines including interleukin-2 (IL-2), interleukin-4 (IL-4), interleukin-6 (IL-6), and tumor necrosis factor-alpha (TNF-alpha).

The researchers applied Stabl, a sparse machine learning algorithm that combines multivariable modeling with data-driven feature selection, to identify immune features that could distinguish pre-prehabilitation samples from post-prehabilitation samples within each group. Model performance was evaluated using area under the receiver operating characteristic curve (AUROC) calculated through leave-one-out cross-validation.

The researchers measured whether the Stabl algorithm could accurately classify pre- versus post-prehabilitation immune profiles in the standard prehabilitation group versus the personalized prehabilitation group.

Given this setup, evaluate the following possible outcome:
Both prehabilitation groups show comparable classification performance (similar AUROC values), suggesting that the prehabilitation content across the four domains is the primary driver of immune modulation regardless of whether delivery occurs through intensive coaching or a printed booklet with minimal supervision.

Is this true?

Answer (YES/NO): NO